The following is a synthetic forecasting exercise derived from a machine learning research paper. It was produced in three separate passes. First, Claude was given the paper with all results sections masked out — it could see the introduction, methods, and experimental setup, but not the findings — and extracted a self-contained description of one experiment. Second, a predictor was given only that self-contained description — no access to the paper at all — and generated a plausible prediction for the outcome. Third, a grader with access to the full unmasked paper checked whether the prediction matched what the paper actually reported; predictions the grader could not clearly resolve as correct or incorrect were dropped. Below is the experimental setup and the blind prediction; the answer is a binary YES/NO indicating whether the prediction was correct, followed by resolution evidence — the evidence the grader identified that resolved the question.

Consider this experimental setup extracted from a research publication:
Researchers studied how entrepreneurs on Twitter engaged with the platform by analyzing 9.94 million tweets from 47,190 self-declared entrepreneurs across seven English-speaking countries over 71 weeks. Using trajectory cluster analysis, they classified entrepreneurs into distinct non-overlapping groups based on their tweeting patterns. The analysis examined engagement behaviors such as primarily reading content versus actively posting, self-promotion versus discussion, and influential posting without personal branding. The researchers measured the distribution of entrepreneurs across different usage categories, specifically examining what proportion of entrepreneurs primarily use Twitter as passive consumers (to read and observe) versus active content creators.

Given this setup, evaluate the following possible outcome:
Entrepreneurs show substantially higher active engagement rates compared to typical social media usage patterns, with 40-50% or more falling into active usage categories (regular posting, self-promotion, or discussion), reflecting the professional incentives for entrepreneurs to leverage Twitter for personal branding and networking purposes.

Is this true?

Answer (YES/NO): YES